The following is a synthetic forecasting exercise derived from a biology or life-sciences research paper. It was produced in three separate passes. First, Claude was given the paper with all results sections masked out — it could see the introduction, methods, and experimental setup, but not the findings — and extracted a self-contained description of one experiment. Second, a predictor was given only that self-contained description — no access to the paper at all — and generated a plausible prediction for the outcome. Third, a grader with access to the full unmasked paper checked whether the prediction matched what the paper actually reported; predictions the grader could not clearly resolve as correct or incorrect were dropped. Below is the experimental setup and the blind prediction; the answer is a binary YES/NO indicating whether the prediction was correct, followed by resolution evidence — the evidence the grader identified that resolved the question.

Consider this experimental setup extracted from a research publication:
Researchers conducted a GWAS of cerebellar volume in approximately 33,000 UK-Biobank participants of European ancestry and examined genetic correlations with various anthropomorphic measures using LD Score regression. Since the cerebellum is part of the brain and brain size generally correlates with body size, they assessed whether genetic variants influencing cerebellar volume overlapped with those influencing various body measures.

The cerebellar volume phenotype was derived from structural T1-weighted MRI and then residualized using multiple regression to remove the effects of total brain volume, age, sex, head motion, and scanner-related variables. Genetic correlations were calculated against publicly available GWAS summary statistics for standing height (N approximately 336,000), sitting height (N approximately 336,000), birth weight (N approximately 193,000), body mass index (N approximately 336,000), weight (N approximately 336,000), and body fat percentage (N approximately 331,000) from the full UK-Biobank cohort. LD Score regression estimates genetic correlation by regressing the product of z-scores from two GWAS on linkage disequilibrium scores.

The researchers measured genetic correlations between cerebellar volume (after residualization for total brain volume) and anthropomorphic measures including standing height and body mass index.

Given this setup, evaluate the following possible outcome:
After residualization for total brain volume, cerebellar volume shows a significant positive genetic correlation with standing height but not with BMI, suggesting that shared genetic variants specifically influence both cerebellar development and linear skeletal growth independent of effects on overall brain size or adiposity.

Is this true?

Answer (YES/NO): NO